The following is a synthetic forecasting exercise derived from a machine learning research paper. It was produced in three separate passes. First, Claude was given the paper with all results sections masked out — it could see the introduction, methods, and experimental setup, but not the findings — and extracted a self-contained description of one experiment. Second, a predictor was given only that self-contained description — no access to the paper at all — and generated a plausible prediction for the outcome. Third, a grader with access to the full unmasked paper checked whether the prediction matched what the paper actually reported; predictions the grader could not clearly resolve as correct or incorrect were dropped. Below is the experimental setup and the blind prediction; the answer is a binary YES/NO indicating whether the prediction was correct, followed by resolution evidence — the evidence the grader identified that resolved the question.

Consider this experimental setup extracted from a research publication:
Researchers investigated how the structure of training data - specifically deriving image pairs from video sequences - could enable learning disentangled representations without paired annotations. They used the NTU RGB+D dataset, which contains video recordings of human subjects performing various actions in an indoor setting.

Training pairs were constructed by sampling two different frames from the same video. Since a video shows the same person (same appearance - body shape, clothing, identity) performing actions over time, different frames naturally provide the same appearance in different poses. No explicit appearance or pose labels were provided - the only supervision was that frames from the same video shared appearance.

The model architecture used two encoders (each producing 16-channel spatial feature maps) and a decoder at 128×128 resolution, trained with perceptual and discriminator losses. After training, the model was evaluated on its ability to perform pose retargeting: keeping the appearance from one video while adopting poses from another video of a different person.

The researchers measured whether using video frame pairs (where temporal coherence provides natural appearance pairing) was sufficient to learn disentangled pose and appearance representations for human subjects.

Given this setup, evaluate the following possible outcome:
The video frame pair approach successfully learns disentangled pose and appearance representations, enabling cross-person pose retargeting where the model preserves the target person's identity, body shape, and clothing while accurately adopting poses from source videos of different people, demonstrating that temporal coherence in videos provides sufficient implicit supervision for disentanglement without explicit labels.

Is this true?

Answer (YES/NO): YES